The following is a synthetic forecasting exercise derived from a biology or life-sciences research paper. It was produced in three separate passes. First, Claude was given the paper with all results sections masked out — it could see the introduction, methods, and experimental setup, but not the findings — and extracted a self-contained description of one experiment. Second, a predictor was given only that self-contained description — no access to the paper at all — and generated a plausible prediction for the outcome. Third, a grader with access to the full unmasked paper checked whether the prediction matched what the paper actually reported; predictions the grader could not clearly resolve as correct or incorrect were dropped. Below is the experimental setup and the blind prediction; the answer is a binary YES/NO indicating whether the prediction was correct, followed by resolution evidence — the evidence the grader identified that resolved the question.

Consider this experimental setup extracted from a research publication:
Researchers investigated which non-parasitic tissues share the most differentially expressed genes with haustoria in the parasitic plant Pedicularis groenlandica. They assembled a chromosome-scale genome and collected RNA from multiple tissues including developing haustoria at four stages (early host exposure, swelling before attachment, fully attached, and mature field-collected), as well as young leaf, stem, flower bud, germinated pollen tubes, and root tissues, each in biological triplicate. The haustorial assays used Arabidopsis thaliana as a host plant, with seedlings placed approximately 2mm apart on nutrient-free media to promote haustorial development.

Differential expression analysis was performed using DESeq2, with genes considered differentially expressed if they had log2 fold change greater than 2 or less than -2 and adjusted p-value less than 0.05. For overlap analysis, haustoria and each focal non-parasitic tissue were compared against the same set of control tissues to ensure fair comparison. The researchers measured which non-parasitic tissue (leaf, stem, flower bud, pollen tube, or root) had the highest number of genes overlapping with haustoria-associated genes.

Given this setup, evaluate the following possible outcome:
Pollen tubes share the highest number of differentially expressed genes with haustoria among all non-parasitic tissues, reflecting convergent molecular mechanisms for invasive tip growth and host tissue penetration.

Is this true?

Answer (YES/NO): YES